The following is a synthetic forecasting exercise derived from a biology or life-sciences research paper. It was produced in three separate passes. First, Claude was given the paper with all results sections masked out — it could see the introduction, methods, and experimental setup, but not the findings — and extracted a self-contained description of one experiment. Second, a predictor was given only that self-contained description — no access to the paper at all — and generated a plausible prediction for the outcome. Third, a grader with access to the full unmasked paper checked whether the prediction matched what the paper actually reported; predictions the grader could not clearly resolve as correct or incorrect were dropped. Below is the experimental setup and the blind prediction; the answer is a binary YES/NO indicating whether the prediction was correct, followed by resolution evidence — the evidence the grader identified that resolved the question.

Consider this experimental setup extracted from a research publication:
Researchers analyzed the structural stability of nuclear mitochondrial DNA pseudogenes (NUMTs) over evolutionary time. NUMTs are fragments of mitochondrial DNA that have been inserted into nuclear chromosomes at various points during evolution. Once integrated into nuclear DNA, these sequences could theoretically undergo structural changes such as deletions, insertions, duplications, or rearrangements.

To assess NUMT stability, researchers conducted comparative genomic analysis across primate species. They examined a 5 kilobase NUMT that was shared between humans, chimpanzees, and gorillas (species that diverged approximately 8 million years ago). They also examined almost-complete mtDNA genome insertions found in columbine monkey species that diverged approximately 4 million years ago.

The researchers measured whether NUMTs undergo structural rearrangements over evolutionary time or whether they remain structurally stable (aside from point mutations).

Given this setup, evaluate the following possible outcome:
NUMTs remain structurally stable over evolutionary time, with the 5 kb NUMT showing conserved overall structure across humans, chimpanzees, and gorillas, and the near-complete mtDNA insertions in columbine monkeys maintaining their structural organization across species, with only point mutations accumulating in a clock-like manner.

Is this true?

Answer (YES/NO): YES